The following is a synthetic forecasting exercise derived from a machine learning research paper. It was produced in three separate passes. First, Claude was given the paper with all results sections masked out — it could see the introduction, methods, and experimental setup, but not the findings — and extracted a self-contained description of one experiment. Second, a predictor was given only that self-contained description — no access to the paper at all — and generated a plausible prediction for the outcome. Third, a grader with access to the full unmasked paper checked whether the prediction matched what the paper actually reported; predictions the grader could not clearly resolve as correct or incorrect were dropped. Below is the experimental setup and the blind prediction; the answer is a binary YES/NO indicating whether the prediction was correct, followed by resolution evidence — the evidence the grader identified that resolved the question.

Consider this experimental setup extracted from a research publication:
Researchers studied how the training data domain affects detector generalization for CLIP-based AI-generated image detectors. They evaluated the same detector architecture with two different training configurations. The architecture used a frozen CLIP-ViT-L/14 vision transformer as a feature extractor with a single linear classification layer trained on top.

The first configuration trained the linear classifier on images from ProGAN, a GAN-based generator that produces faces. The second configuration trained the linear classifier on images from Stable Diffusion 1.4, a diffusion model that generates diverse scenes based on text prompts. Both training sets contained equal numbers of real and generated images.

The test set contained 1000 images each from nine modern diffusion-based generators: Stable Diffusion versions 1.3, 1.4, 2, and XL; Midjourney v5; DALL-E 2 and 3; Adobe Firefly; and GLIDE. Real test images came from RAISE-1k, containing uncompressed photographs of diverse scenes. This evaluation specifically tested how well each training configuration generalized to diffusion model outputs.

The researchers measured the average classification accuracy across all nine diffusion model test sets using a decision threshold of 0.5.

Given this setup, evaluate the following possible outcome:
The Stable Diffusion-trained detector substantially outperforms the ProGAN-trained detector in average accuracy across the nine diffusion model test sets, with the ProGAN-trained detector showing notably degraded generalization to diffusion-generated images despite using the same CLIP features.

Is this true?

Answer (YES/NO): YES